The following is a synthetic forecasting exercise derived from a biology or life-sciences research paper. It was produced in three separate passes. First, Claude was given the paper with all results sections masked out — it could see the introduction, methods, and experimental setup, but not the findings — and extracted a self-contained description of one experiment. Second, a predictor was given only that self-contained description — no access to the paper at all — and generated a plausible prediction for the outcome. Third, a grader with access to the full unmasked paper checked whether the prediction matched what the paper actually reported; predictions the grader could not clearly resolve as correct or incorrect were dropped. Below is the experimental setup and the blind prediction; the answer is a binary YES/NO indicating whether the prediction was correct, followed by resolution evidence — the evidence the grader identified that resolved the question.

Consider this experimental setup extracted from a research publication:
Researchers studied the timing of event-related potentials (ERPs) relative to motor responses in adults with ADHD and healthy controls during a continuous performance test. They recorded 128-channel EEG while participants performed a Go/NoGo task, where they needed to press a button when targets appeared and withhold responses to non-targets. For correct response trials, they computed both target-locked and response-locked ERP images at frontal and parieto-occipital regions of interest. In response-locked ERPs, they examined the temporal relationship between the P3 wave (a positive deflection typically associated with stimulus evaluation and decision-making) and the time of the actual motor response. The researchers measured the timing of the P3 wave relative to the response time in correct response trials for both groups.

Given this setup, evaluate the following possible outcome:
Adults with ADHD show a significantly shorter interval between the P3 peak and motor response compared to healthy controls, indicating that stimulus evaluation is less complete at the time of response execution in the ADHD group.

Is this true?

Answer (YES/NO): NO